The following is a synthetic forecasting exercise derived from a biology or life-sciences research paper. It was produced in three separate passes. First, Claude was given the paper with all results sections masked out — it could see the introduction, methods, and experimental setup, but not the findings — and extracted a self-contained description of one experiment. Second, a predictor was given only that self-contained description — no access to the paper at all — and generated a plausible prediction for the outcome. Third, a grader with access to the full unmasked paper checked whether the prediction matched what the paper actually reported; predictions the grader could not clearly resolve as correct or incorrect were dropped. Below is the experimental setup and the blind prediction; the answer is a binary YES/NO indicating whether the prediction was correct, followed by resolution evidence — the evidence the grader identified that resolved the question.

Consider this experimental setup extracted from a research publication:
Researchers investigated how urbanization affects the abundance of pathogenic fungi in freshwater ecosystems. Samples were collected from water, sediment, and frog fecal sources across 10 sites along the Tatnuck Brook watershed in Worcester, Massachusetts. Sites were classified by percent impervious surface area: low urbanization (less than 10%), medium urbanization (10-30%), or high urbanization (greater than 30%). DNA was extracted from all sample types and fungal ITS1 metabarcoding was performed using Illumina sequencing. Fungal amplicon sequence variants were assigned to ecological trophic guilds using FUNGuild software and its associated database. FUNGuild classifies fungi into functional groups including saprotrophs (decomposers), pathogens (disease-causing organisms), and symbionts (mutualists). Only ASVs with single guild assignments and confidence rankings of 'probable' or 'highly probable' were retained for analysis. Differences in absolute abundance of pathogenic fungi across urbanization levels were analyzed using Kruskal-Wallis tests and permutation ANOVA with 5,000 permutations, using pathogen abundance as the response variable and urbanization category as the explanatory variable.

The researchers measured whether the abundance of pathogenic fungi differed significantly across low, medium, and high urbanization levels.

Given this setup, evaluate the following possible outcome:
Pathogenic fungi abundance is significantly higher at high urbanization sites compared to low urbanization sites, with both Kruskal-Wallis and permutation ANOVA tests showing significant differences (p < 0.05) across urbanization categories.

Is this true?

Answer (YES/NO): NO